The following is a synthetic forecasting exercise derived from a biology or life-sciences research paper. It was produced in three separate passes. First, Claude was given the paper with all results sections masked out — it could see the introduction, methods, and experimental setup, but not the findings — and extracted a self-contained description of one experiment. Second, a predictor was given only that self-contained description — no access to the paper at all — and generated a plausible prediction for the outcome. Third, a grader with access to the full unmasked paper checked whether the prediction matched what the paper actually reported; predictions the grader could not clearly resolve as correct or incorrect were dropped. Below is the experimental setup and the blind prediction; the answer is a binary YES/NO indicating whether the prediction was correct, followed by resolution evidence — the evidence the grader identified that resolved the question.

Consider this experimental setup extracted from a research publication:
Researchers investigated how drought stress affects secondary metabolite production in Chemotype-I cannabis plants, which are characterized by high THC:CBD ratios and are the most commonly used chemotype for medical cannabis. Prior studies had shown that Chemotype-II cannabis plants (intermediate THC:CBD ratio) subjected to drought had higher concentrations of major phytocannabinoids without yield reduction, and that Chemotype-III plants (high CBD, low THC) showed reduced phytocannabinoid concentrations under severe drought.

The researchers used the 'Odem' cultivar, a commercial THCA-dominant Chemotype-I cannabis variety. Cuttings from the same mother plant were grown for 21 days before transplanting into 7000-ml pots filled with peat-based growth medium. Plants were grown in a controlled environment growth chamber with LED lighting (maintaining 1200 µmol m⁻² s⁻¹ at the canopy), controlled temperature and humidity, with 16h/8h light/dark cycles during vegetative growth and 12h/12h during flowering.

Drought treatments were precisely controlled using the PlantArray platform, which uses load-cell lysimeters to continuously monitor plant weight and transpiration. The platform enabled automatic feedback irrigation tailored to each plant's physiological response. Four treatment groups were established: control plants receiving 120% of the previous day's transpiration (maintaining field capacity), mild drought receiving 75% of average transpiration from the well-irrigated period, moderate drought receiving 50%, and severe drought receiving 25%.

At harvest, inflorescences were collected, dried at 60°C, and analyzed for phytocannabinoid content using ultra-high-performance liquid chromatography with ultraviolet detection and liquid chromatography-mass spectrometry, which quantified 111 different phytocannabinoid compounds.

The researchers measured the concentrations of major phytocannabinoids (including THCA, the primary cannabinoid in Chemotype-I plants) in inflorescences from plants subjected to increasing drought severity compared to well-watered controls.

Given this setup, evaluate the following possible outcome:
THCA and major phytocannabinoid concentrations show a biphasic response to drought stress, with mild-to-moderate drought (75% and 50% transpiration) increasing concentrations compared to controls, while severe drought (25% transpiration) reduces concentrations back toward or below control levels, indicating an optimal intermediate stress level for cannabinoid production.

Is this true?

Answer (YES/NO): NO